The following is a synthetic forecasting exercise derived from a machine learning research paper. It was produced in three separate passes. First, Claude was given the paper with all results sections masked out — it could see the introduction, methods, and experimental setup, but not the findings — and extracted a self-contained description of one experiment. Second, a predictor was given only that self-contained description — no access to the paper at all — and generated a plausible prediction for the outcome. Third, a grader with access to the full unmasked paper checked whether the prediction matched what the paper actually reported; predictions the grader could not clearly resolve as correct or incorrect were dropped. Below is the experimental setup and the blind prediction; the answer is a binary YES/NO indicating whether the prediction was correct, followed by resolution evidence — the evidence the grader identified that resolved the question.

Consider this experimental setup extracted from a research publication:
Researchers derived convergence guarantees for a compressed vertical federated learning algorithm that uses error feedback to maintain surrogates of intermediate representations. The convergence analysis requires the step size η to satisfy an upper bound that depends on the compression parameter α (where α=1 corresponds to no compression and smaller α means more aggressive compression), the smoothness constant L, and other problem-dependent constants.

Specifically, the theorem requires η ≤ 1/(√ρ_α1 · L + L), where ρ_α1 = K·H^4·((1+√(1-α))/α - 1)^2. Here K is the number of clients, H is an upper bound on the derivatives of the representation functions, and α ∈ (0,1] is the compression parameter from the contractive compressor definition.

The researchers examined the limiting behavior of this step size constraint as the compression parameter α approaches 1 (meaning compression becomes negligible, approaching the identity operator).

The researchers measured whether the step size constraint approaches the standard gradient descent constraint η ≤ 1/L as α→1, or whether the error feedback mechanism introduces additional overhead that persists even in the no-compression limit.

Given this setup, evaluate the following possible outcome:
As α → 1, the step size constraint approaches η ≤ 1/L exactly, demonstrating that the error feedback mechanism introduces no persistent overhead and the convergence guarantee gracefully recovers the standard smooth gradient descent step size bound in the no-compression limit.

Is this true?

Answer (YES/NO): YES